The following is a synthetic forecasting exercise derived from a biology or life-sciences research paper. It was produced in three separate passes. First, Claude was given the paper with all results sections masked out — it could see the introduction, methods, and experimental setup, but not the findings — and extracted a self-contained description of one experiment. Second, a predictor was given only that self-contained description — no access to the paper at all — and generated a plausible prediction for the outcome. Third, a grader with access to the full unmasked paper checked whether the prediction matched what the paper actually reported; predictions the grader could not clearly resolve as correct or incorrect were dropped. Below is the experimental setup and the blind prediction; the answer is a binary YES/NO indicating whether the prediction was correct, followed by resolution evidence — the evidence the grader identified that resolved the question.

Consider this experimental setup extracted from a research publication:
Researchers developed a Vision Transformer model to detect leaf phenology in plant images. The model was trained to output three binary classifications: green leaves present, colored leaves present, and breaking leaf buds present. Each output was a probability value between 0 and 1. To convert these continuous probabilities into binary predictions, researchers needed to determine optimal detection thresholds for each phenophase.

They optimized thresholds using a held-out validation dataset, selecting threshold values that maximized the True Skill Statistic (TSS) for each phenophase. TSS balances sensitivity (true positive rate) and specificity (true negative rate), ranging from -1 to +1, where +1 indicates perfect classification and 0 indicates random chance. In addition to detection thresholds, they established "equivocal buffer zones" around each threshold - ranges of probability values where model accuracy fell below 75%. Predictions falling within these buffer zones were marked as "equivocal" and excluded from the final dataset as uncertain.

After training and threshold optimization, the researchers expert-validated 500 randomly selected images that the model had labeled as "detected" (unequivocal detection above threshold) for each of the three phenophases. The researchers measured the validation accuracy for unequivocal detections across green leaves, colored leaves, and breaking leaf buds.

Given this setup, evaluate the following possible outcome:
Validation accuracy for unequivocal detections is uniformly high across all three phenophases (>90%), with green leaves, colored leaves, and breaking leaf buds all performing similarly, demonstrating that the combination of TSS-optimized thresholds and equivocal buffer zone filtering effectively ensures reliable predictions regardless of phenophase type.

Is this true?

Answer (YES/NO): NO